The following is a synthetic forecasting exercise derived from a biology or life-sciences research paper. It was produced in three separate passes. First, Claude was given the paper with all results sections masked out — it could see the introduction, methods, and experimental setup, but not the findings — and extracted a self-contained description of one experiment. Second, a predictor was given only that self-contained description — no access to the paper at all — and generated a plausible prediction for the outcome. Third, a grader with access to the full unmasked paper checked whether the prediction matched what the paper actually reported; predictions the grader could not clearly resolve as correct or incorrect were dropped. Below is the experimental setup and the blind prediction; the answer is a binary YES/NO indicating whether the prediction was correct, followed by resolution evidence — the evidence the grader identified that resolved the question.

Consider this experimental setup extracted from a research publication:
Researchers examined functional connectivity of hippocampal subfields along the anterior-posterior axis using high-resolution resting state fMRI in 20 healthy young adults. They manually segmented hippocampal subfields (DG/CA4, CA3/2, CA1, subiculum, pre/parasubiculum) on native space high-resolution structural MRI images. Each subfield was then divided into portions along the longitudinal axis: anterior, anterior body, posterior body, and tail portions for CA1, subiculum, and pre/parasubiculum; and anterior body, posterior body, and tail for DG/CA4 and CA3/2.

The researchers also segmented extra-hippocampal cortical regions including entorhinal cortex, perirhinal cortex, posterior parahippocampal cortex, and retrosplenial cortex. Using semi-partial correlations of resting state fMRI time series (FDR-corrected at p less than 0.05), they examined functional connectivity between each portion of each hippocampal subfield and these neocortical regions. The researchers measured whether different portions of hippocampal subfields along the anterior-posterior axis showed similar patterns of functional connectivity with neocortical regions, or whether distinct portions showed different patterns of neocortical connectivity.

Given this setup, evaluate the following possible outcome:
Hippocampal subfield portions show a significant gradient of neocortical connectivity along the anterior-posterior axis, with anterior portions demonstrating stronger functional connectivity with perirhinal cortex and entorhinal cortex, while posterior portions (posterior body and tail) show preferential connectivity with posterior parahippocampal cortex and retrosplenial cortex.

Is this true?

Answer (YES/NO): NO